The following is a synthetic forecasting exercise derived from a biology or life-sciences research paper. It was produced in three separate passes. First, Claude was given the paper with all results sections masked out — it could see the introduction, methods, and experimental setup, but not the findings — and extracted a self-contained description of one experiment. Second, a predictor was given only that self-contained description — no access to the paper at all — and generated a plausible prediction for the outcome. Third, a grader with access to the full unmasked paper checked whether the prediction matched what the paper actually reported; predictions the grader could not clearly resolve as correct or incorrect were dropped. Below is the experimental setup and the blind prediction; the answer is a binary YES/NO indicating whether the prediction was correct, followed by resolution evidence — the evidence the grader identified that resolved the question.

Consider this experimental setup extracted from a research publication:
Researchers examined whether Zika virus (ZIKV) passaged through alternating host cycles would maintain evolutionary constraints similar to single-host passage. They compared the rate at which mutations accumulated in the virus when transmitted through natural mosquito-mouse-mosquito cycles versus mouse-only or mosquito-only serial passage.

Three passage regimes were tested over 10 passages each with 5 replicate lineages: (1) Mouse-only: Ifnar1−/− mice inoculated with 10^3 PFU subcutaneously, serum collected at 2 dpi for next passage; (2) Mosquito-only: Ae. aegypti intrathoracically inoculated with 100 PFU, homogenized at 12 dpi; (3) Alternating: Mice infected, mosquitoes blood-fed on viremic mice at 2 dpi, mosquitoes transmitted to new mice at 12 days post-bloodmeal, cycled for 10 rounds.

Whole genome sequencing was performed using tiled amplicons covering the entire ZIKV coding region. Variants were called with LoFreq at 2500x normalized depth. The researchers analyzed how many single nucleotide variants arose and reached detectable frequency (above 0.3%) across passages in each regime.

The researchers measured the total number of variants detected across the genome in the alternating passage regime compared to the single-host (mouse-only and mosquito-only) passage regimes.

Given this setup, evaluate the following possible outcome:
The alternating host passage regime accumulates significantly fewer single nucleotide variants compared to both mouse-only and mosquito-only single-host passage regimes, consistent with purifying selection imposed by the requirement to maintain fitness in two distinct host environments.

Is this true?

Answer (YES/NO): NO